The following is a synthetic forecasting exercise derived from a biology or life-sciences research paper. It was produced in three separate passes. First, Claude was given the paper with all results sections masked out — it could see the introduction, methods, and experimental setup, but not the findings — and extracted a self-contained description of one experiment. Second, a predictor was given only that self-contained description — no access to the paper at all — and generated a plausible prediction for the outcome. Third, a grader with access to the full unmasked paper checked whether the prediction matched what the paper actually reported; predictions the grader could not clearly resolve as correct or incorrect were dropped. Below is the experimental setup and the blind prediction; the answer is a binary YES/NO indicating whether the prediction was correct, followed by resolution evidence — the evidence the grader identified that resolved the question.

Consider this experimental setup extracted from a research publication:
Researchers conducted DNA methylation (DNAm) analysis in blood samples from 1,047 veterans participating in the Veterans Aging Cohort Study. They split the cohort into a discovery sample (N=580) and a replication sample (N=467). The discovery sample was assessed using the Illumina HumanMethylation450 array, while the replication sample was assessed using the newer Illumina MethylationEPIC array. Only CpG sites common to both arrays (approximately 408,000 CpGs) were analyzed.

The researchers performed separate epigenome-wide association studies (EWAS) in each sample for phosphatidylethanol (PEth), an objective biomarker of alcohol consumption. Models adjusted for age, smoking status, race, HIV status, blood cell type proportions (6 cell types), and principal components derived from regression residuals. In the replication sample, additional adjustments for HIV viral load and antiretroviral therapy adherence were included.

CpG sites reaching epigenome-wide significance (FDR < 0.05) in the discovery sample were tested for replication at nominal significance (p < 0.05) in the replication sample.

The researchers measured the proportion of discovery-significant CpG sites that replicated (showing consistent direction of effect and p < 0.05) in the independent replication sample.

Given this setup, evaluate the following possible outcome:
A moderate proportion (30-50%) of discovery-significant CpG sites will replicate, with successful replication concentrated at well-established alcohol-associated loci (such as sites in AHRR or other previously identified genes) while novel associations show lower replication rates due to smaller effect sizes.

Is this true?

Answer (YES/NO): NO